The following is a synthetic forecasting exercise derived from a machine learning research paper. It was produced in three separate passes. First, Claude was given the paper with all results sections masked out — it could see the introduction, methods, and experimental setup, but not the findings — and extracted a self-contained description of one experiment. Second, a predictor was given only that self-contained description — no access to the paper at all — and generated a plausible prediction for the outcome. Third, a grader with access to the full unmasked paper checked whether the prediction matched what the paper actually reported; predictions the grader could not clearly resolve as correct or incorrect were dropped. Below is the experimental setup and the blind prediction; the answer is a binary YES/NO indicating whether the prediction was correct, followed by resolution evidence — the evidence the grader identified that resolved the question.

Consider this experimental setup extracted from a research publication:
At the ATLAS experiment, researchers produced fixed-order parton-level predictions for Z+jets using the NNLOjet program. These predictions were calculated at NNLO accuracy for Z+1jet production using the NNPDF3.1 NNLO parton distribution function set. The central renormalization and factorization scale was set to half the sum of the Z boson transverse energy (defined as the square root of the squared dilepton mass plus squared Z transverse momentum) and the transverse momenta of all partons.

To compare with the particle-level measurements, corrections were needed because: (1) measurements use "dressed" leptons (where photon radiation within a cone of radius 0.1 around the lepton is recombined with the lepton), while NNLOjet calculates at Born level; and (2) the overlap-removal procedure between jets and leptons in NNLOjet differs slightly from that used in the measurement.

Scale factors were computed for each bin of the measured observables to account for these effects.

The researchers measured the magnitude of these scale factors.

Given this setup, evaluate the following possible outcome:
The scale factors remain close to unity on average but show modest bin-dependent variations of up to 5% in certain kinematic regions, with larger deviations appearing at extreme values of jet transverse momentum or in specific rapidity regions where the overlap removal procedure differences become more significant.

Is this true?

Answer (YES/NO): NO